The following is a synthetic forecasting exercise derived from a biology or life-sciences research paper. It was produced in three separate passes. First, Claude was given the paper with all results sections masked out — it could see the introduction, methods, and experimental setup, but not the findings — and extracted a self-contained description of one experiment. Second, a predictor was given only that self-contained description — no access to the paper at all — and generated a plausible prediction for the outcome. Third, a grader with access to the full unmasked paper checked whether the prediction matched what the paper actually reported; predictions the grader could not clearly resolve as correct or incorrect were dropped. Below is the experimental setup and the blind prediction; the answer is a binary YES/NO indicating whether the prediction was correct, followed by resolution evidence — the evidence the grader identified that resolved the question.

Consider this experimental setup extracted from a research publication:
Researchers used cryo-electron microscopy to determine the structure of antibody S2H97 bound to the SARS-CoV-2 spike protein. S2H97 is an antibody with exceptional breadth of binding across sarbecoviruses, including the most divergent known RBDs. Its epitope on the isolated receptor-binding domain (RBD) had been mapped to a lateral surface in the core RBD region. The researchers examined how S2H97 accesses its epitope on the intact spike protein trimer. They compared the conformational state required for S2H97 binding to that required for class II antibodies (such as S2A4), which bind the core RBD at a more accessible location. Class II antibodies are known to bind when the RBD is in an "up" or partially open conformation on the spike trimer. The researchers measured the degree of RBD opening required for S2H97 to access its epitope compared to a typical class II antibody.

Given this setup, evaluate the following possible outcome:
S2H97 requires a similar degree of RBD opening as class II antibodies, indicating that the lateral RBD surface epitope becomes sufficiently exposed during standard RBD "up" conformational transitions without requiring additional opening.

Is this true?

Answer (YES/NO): NO